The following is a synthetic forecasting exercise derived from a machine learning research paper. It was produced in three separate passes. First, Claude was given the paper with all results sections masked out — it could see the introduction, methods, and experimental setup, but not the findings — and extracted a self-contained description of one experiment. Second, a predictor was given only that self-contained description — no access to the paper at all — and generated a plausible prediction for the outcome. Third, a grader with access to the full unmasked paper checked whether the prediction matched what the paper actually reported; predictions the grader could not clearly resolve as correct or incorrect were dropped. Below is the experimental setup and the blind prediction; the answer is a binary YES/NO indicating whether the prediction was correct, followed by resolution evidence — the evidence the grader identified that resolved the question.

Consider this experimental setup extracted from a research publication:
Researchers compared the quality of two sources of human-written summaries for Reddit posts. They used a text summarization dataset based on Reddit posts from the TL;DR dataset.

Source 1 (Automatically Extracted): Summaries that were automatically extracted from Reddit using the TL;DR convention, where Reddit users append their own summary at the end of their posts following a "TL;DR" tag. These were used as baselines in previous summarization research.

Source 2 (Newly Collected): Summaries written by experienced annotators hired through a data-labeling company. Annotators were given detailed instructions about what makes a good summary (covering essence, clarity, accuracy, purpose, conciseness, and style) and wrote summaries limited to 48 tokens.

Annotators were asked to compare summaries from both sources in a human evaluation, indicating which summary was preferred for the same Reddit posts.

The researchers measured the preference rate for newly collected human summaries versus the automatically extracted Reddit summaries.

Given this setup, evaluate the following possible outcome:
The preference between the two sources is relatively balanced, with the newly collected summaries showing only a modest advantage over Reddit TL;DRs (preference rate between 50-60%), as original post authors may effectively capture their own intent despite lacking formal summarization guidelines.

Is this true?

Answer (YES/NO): NO